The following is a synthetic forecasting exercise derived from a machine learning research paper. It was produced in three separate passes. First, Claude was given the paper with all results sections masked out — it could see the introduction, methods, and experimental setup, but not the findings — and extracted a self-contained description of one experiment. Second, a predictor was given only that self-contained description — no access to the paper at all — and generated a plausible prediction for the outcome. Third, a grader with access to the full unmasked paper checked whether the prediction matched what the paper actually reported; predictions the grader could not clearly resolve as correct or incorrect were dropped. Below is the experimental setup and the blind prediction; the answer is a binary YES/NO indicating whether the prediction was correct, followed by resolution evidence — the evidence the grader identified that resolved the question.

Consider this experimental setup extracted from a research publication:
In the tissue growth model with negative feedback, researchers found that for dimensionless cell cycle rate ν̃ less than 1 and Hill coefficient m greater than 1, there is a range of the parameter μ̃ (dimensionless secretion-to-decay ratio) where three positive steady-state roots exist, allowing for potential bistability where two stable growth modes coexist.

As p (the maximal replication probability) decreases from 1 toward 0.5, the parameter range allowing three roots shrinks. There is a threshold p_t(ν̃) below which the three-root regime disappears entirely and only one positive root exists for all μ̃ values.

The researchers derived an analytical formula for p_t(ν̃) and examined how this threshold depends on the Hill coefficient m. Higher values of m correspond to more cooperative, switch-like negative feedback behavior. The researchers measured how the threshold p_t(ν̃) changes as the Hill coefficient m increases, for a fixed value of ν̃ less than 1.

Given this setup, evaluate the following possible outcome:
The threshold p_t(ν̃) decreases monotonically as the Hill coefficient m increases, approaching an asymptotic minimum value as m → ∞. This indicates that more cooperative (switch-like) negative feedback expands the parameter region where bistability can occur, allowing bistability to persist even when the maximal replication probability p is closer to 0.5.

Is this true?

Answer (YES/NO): YES